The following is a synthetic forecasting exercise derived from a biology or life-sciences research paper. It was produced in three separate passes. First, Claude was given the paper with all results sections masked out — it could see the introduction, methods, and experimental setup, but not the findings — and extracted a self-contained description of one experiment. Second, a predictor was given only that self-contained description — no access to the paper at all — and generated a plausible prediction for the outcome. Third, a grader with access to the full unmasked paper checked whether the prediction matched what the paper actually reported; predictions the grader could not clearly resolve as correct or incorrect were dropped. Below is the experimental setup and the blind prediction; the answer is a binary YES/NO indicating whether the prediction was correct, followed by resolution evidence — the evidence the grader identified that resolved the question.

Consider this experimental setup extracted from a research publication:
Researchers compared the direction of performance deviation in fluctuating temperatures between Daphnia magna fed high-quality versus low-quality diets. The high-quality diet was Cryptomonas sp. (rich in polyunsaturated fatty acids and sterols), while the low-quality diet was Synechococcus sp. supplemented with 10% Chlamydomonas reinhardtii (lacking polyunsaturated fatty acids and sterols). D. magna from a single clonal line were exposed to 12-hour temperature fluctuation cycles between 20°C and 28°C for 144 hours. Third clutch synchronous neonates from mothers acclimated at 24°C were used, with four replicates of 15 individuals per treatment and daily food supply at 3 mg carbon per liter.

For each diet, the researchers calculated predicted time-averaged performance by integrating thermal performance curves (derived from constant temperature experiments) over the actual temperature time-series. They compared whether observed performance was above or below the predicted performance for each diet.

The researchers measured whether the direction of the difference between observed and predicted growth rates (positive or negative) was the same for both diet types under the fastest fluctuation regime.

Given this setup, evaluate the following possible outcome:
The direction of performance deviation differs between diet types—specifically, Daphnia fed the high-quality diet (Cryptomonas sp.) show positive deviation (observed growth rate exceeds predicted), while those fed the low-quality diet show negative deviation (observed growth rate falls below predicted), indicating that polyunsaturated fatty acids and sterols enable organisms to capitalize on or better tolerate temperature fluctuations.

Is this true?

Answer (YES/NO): NO